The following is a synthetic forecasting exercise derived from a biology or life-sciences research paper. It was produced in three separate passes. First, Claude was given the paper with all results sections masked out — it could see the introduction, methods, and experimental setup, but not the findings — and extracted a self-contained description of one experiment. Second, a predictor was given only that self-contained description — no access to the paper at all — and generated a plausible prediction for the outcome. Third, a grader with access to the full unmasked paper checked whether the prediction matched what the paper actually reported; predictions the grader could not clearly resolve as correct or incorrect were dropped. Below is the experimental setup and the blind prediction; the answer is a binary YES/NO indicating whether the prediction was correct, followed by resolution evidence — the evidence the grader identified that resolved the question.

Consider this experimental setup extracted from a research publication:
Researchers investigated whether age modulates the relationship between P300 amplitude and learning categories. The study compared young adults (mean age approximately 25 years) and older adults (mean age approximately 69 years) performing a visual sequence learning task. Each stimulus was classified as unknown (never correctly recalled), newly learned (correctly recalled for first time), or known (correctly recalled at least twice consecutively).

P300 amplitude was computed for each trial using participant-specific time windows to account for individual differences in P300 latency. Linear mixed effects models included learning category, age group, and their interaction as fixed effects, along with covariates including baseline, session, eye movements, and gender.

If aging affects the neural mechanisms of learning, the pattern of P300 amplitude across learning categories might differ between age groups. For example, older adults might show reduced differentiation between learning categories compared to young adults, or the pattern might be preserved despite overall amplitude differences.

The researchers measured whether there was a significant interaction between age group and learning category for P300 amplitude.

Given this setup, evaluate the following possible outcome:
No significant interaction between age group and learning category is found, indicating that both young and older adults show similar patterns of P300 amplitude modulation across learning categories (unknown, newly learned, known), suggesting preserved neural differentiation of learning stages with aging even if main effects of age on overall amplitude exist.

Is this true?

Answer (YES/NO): NO